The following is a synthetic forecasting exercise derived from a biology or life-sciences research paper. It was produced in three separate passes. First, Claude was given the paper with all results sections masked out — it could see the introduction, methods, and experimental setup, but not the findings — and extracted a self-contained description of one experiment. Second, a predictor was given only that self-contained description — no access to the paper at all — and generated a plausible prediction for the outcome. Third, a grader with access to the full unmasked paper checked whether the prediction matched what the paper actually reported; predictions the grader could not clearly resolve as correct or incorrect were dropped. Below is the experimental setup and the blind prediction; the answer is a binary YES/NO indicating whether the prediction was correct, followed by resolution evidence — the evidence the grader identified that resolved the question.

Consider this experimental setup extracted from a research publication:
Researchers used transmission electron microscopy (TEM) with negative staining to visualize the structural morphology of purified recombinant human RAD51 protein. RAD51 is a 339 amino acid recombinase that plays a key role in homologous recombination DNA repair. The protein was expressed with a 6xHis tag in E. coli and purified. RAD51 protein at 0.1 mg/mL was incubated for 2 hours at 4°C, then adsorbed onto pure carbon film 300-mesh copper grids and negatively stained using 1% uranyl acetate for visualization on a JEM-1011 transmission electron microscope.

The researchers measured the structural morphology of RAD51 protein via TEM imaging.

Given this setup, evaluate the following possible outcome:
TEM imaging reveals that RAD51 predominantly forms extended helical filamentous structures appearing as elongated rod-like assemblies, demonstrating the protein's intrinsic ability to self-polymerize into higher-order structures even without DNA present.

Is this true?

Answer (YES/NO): NO